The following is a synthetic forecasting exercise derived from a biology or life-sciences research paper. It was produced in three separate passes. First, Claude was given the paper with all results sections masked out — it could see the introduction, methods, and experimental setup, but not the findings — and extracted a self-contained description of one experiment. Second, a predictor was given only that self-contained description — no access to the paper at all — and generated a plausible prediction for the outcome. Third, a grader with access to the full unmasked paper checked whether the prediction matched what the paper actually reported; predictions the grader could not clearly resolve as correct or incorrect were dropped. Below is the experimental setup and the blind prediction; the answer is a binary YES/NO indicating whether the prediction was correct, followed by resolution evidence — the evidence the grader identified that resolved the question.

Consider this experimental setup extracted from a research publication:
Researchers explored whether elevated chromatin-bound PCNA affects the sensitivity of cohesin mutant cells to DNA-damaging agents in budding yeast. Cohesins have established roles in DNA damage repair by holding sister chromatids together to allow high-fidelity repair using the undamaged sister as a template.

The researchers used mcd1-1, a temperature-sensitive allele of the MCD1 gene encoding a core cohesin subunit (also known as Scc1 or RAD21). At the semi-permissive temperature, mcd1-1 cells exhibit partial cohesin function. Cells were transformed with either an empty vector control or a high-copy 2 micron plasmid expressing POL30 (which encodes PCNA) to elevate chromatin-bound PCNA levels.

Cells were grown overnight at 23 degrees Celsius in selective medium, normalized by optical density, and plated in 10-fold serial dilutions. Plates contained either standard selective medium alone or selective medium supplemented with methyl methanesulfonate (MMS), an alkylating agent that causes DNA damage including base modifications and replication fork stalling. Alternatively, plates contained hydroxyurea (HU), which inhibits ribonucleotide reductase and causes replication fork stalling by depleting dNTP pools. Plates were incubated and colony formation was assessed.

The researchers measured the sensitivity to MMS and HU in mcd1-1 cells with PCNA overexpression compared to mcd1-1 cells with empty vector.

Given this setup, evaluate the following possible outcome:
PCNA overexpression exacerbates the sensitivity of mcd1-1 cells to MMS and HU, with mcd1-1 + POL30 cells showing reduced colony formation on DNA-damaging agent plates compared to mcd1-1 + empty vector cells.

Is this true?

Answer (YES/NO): YES